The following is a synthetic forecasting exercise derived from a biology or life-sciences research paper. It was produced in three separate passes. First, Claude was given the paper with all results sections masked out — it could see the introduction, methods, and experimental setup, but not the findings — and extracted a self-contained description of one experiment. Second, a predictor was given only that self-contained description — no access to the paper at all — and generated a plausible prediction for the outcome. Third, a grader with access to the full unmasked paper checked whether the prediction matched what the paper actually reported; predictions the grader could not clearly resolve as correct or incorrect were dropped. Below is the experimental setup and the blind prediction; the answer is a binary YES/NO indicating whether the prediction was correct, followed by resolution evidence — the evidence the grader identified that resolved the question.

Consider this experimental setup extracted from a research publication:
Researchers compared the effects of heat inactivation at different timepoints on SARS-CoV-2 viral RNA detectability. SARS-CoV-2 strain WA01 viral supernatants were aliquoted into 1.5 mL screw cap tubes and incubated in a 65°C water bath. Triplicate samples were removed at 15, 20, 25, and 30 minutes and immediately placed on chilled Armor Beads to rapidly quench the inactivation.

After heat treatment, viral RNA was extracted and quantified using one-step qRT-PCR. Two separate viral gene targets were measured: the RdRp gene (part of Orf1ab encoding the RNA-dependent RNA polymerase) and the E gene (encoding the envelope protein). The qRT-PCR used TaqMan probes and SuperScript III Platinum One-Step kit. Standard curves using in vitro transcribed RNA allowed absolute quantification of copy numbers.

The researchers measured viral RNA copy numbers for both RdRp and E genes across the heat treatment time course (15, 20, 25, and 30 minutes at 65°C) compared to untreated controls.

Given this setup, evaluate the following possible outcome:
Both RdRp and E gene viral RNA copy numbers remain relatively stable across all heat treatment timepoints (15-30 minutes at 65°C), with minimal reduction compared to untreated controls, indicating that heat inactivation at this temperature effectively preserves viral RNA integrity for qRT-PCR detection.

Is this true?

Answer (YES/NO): YES